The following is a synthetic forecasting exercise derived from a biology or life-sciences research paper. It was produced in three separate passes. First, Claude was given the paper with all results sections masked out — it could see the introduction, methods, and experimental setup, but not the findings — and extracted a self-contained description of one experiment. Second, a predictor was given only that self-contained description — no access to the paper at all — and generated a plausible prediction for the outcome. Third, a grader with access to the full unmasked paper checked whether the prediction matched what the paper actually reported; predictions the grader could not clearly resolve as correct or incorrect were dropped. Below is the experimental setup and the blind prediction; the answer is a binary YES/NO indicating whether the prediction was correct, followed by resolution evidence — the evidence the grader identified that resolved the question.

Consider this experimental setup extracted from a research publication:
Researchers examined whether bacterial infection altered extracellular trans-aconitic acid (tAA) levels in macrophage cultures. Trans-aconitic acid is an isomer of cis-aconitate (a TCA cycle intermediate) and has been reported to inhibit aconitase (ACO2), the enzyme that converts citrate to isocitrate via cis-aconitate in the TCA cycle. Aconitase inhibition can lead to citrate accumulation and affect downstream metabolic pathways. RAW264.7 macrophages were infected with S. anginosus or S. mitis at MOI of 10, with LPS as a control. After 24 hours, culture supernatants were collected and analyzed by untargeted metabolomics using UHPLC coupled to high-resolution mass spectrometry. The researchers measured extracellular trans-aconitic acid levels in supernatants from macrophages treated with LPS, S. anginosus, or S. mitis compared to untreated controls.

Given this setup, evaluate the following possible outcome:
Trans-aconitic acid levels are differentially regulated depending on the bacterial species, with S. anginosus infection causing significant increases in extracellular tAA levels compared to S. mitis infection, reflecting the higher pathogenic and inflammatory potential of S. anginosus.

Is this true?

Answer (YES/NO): YES